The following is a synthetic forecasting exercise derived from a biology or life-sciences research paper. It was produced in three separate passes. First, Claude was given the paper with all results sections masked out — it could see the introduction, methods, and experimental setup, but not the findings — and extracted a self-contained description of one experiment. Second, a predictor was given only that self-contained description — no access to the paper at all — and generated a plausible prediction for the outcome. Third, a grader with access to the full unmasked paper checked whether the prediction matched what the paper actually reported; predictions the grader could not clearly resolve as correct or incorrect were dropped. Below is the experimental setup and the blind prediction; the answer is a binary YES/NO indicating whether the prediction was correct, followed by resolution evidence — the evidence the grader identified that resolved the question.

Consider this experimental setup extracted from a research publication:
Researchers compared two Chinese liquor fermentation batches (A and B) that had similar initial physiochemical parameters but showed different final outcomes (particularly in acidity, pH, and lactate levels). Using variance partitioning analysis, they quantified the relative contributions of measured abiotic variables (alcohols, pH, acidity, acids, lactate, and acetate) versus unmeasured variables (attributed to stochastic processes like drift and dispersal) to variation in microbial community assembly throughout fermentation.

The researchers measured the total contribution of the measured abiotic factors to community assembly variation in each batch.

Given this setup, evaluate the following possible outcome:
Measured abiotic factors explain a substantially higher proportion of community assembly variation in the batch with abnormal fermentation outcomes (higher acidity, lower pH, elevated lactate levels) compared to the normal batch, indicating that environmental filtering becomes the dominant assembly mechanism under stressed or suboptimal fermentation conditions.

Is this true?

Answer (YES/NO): NO